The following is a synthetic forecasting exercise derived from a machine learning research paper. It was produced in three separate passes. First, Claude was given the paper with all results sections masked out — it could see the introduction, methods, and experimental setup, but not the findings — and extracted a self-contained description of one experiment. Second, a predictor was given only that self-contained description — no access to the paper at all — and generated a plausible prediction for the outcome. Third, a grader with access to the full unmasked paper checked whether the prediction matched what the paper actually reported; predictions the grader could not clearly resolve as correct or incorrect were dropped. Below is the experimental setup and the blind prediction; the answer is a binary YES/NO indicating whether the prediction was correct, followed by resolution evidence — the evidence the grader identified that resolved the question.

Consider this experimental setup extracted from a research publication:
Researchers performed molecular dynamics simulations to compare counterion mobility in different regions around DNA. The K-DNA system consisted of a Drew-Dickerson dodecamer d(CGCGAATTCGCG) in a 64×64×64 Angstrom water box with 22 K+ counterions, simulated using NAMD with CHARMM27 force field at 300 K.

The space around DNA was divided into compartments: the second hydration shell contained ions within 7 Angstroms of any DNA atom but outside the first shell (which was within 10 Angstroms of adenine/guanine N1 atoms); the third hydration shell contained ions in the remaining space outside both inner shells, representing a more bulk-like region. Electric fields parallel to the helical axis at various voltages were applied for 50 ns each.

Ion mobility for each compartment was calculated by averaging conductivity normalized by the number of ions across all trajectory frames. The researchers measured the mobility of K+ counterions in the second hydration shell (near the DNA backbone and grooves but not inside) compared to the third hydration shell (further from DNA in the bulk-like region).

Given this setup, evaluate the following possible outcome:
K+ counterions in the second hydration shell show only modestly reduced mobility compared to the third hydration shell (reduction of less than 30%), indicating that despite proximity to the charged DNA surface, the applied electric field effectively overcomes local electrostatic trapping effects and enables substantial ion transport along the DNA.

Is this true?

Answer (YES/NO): YES